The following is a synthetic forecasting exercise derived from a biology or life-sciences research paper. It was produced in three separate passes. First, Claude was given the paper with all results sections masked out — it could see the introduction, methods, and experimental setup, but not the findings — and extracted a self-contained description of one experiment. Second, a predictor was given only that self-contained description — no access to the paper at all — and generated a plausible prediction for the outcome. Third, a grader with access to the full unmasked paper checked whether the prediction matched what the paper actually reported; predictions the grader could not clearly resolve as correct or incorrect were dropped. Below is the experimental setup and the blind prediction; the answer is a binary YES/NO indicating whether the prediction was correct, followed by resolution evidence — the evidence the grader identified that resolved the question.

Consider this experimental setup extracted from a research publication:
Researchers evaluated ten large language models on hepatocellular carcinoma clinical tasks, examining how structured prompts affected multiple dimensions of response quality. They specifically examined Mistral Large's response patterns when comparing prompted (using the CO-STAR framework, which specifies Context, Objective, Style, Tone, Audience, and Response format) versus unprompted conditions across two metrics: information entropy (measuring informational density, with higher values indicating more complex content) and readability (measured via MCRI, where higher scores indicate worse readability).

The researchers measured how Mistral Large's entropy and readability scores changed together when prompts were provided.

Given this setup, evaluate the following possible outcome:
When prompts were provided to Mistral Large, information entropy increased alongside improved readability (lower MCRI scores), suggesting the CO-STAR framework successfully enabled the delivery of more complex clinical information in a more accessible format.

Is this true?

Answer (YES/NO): YES